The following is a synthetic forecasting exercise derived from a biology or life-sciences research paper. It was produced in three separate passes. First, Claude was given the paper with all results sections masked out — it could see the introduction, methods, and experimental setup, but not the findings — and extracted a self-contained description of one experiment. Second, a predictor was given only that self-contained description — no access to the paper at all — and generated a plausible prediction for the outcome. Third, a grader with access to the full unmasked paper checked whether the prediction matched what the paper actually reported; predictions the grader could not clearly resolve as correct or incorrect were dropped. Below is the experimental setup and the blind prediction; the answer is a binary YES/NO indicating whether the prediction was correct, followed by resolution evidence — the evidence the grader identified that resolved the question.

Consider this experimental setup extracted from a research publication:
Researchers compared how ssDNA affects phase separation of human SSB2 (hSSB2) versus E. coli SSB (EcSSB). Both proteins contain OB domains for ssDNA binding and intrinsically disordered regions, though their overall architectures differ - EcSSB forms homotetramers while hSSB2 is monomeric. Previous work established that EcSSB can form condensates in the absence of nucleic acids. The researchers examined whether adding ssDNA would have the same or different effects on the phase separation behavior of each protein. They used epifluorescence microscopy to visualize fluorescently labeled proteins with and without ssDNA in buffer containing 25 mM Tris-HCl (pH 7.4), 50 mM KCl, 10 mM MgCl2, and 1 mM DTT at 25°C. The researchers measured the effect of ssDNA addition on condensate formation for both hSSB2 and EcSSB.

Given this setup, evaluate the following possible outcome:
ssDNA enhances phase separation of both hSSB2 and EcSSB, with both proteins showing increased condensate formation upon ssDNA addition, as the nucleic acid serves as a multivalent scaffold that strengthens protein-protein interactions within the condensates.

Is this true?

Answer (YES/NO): NO